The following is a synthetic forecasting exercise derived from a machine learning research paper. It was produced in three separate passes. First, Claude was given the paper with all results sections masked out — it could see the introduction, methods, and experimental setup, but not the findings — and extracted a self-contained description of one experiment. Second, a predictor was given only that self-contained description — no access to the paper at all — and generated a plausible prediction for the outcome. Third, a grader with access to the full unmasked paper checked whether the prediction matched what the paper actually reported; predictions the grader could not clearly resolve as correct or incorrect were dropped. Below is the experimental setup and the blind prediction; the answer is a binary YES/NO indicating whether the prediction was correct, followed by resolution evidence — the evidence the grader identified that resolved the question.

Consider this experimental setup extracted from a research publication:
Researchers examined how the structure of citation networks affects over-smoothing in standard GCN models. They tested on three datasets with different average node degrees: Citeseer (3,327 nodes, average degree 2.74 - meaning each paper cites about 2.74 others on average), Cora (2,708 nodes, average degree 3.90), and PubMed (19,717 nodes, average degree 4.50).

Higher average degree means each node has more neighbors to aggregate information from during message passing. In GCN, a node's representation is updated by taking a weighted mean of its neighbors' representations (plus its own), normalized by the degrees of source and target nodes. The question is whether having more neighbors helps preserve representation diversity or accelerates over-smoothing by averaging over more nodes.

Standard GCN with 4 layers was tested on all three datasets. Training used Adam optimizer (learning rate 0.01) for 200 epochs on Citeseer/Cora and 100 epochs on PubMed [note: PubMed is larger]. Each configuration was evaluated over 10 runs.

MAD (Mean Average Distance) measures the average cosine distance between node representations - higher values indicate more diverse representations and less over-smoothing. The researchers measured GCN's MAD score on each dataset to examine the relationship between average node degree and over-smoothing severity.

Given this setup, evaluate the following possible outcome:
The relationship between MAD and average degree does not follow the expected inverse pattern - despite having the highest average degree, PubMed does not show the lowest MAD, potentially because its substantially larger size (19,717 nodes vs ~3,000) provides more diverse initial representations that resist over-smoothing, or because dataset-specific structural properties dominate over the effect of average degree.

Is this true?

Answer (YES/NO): YES